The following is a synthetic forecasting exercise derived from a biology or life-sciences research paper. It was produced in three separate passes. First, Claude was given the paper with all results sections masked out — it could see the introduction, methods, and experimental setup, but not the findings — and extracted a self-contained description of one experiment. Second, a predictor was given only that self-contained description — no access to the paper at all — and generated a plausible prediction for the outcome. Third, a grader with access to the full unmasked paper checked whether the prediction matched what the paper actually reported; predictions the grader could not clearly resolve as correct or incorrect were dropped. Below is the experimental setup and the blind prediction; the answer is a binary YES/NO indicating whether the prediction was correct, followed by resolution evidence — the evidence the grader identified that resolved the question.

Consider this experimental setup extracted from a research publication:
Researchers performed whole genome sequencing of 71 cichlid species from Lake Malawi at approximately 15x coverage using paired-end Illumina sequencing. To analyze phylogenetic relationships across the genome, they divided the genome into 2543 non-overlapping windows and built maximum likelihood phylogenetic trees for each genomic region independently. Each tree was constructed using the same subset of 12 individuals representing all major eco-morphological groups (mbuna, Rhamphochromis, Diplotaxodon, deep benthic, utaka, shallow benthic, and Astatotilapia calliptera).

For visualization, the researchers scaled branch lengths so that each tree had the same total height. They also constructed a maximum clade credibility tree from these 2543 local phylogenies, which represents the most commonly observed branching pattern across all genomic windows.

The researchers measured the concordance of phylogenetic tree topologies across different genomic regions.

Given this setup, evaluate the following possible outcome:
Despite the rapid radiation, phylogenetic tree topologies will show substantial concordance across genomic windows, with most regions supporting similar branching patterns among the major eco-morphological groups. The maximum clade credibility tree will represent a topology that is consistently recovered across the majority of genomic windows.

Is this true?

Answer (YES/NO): NO